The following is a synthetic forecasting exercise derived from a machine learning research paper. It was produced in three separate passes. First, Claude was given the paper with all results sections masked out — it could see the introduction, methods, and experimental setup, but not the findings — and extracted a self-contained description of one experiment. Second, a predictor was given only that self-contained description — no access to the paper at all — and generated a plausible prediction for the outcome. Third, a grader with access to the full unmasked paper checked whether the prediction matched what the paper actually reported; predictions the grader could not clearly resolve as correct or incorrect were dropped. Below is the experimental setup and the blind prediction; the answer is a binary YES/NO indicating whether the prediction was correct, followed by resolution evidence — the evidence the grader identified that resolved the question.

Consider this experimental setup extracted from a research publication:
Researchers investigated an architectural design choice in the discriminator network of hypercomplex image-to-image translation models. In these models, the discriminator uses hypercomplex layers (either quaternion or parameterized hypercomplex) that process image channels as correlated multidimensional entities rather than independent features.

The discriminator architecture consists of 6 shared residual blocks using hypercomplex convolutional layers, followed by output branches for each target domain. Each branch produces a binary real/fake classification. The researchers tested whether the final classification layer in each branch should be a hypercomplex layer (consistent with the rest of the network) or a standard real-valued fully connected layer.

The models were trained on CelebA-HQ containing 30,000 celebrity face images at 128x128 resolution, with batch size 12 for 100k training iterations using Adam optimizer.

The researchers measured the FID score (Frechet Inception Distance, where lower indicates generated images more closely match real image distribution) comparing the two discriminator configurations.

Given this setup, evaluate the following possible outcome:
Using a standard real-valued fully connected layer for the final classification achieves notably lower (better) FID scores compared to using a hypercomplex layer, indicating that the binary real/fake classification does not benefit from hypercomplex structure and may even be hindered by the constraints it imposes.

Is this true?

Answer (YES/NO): NO